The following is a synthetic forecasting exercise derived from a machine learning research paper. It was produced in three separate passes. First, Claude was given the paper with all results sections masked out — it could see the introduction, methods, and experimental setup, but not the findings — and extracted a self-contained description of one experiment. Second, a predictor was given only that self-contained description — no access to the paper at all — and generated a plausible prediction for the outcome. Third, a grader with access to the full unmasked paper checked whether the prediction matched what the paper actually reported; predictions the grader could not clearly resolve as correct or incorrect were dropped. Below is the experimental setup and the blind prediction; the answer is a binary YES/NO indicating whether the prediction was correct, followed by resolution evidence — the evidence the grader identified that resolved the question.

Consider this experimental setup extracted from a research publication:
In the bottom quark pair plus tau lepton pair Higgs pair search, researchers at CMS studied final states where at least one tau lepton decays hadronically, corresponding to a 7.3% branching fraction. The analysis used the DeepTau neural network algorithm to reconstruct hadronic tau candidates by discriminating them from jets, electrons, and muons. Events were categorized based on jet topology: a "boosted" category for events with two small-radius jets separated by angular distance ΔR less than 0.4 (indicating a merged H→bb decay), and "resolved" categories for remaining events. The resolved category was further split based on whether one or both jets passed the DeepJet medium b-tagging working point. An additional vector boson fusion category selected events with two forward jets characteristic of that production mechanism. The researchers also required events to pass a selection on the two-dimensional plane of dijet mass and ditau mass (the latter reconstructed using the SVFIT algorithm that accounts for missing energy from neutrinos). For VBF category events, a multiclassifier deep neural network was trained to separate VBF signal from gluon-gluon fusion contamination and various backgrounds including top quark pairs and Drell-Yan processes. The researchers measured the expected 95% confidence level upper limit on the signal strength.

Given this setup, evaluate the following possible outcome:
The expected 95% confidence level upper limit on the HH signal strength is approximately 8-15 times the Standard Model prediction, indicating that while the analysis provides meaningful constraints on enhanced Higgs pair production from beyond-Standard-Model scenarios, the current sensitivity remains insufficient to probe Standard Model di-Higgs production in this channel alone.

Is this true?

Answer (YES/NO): NO